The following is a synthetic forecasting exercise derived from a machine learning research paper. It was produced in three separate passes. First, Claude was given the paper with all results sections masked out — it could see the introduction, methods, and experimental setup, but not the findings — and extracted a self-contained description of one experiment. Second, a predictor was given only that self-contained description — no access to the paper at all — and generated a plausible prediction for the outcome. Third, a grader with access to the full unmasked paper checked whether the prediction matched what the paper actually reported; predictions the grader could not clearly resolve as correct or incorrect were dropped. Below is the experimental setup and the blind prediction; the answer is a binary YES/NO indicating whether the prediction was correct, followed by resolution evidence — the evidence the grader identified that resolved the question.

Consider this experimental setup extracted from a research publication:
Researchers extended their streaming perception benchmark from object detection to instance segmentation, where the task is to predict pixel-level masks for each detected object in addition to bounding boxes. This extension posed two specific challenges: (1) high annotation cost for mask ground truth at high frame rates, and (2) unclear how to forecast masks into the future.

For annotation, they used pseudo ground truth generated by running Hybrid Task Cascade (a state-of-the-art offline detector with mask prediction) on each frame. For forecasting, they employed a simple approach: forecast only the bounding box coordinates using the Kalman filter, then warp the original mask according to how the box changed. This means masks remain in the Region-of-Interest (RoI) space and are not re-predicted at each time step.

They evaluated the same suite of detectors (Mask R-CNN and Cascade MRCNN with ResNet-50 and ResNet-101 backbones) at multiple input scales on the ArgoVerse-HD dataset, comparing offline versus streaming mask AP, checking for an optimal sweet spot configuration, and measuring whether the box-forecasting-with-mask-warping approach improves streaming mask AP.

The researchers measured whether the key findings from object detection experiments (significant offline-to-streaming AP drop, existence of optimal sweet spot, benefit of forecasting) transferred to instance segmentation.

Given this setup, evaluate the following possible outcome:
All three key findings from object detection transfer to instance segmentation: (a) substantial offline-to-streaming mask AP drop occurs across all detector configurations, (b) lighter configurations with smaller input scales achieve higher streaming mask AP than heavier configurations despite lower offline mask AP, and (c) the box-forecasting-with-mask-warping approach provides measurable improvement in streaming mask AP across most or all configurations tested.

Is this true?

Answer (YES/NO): NO